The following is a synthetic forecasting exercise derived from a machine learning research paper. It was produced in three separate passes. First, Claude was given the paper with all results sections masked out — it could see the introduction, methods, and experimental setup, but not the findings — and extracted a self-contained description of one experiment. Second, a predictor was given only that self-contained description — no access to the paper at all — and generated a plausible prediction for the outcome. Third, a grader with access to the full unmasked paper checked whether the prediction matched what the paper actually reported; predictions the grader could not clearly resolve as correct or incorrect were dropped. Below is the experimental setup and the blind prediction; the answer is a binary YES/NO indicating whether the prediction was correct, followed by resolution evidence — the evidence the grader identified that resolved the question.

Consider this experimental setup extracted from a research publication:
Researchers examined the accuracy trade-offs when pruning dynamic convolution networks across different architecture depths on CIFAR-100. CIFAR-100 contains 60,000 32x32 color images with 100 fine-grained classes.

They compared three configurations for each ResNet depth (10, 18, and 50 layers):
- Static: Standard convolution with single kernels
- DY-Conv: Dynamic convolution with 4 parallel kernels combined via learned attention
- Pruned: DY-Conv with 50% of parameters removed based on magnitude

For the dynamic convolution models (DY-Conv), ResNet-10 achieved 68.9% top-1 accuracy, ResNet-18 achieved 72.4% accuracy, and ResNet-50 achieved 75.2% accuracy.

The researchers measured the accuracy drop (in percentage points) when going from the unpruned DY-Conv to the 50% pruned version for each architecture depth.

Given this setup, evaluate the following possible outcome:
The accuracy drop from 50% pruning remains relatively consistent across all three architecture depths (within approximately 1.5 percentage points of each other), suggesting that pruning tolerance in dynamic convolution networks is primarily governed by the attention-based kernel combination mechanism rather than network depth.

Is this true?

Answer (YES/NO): YES